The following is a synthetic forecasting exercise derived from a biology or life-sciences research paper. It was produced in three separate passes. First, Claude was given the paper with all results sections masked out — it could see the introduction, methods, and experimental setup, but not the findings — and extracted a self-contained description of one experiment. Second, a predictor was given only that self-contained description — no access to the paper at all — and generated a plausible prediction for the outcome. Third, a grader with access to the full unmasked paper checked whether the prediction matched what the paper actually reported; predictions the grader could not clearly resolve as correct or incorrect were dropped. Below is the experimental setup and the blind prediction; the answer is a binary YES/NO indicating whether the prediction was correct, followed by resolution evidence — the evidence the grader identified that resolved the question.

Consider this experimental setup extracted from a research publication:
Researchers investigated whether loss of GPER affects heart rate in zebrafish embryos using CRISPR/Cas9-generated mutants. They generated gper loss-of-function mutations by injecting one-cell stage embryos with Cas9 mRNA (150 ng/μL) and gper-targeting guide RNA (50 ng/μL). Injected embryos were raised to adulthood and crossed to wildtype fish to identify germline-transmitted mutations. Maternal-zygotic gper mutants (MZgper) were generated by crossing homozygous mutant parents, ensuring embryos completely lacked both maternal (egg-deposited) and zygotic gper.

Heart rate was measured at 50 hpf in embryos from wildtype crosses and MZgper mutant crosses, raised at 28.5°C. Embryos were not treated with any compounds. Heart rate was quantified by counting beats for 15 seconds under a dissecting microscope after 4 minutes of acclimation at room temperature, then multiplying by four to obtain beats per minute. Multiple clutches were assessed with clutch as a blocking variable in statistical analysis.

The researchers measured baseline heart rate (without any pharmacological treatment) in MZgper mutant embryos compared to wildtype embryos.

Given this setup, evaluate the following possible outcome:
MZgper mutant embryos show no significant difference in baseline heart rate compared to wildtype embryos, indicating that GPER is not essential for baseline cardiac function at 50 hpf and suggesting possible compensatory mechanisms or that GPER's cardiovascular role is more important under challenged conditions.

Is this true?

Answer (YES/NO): NO